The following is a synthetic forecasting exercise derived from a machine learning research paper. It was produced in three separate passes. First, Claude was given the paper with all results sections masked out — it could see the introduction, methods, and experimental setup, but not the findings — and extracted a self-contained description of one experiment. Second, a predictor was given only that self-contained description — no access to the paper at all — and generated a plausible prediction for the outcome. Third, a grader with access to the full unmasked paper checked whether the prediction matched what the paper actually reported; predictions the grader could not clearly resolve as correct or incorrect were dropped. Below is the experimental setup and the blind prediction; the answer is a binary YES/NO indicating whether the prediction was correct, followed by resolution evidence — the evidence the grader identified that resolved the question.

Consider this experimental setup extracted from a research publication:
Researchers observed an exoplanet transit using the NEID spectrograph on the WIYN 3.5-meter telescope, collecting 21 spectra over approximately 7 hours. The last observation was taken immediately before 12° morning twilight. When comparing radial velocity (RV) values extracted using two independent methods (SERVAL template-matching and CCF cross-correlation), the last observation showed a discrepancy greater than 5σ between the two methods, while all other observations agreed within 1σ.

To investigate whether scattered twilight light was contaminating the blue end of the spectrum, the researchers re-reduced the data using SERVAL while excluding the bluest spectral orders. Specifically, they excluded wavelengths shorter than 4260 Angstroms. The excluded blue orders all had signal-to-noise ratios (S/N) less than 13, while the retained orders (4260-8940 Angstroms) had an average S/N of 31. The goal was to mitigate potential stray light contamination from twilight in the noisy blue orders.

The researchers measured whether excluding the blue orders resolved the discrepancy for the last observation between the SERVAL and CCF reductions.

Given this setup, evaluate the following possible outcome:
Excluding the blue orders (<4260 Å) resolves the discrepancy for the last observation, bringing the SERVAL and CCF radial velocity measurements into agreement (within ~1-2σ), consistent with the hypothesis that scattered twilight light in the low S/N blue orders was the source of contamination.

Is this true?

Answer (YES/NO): NO